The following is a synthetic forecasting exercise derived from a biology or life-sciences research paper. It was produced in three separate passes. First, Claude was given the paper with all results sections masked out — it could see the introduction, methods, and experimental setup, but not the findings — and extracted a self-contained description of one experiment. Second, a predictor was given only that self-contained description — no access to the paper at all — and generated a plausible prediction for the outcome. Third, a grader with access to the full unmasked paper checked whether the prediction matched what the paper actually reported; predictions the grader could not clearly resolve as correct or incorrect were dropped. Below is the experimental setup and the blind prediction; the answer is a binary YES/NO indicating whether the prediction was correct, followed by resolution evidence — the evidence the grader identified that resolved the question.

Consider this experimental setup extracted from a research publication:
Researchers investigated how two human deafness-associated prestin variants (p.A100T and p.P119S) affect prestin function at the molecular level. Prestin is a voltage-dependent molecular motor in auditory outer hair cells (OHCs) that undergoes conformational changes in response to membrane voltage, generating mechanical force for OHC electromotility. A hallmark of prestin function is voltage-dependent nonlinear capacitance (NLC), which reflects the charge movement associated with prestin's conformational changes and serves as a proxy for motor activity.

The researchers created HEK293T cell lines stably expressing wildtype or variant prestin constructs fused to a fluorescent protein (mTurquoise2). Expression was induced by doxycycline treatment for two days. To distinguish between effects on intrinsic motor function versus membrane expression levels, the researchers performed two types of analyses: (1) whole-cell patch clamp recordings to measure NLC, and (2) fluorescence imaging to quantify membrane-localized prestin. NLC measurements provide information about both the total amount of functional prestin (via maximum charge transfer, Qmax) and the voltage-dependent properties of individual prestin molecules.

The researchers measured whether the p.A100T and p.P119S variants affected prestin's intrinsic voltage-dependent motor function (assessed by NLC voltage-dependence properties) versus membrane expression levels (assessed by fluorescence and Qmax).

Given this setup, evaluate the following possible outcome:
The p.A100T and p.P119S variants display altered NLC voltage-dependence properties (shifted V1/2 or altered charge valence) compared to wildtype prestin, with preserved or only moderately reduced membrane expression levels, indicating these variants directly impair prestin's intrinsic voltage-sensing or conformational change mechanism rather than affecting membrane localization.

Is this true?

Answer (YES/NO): NO